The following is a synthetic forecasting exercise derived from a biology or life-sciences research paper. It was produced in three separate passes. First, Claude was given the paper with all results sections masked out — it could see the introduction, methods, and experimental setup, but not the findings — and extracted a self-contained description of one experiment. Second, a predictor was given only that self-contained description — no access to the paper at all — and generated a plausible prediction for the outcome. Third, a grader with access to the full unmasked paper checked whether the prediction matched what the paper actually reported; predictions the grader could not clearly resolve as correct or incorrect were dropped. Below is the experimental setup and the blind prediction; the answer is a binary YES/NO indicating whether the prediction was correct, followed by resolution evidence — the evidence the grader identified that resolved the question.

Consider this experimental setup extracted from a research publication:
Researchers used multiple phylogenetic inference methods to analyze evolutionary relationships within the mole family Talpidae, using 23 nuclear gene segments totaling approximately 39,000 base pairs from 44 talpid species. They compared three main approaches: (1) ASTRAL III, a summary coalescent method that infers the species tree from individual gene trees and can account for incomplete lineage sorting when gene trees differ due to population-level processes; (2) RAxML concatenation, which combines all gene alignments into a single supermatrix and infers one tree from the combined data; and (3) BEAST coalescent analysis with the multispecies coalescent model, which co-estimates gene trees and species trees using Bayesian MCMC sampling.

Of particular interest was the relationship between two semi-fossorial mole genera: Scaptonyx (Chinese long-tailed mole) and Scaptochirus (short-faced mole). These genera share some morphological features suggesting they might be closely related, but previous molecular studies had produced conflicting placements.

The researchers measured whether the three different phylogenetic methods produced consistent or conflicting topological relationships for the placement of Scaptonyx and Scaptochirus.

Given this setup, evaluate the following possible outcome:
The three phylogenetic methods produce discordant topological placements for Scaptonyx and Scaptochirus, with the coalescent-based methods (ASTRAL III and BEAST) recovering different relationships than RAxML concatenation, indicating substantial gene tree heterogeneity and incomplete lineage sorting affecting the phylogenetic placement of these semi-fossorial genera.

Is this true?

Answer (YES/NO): NO